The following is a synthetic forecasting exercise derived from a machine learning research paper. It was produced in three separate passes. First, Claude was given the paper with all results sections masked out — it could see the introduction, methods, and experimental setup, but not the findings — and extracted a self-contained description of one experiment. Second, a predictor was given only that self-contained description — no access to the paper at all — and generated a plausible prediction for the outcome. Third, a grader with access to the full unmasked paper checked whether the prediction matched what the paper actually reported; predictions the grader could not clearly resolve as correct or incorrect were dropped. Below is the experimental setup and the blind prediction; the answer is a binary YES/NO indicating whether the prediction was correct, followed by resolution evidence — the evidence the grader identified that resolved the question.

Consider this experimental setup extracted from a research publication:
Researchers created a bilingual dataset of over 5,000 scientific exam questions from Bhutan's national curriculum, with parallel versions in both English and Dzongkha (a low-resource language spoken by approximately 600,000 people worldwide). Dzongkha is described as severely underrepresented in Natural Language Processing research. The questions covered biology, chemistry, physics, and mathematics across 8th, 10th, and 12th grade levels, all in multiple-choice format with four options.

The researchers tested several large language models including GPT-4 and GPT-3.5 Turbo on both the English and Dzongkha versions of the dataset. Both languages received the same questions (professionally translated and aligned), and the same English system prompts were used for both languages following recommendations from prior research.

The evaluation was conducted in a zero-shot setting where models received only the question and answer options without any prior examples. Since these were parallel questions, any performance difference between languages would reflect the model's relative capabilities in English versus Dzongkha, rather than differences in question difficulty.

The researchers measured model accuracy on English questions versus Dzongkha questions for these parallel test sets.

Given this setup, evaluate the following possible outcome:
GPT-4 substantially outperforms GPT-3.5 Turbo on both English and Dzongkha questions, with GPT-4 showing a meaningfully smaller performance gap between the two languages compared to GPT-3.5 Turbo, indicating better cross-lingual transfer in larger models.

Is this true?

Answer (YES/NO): YES